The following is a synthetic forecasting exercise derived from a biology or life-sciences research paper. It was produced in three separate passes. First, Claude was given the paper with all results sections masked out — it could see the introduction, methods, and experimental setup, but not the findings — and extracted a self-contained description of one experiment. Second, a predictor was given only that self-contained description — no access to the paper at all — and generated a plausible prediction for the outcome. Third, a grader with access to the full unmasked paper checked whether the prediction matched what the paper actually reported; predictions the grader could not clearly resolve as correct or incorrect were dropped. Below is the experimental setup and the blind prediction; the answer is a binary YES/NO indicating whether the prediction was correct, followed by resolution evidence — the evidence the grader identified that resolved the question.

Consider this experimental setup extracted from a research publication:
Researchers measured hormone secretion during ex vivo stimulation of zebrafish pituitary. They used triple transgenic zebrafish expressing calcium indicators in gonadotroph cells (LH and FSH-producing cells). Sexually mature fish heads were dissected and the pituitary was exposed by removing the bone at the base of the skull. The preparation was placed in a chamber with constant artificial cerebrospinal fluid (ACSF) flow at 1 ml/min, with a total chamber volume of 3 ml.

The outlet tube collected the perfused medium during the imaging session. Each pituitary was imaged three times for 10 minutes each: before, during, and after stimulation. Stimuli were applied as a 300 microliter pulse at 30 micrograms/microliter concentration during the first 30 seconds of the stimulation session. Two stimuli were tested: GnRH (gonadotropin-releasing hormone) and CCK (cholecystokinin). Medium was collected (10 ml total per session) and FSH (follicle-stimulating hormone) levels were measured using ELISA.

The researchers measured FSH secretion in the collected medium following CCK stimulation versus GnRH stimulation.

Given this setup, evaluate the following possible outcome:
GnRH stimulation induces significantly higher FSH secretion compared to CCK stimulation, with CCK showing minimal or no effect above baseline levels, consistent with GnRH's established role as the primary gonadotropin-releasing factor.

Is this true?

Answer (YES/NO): NO